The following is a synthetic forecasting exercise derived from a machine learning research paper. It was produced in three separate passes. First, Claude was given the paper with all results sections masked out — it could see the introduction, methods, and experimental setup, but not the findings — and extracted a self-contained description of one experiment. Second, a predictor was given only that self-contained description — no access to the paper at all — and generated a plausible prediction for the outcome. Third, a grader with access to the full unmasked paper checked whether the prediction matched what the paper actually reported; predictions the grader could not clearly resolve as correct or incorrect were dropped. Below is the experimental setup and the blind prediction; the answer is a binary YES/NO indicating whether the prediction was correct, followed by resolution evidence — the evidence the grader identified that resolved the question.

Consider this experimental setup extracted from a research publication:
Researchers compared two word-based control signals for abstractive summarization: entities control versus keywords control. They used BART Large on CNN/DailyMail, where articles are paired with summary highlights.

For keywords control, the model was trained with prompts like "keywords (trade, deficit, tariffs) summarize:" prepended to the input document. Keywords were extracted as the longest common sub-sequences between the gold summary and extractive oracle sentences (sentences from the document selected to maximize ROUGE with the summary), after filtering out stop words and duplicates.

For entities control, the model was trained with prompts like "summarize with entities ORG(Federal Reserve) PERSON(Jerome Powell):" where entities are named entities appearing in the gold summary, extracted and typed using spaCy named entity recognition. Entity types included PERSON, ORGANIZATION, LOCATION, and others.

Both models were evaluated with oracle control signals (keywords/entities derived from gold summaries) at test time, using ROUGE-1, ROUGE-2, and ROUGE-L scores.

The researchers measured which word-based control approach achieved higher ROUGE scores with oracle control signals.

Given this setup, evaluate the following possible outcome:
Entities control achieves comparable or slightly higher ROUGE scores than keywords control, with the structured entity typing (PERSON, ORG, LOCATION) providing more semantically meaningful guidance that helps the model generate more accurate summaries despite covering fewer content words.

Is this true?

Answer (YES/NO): NO